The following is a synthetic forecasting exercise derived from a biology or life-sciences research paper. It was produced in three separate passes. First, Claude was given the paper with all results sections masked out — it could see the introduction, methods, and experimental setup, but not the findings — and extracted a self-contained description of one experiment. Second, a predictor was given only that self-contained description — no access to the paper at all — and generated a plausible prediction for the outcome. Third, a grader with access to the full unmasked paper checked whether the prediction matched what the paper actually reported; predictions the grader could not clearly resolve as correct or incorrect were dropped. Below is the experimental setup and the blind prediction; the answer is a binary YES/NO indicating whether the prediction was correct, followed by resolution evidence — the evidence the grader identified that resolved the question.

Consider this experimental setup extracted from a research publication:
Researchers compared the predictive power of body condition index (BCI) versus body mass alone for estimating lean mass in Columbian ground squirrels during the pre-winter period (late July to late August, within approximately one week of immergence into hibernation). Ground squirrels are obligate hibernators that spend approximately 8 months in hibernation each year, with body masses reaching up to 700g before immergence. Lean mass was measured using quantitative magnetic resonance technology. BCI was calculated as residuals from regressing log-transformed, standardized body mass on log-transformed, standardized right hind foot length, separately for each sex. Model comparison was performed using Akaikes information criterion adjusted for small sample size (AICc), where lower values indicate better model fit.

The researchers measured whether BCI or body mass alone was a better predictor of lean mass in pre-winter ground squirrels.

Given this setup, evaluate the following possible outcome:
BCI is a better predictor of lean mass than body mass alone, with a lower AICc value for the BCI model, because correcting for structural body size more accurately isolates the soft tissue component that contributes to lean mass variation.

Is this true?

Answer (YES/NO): NO